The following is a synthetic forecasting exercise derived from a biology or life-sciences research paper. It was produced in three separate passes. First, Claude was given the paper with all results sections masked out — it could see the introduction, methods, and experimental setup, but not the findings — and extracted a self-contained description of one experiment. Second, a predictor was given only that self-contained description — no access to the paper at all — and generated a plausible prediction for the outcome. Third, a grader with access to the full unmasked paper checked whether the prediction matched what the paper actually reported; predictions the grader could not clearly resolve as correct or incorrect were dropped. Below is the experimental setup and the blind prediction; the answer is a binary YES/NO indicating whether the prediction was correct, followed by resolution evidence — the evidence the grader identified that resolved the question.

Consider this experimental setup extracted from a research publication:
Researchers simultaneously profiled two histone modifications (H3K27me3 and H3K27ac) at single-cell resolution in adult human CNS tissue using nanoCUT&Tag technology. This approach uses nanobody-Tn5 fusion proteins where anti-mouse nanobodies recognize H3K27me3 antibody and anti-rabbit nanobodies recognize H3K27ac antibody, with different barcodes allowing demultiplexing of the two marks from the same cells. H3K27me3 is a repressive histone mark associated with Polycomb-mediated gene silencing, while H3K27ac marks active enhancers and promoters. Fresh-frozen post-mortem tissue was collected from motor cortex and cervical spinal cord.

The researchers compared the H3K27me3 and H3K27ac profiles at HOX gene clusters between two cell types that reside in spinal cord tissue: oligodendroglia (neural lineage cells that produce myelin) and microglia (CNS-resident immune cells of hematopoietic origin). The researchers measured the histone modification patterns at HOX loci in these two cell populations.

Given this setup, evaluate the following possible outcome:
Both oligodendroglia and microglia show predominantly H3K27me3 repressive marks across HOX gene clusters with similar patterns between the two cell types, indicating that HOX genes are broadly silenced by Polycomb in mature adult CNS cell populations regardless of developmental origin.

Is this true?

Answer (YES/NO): NO